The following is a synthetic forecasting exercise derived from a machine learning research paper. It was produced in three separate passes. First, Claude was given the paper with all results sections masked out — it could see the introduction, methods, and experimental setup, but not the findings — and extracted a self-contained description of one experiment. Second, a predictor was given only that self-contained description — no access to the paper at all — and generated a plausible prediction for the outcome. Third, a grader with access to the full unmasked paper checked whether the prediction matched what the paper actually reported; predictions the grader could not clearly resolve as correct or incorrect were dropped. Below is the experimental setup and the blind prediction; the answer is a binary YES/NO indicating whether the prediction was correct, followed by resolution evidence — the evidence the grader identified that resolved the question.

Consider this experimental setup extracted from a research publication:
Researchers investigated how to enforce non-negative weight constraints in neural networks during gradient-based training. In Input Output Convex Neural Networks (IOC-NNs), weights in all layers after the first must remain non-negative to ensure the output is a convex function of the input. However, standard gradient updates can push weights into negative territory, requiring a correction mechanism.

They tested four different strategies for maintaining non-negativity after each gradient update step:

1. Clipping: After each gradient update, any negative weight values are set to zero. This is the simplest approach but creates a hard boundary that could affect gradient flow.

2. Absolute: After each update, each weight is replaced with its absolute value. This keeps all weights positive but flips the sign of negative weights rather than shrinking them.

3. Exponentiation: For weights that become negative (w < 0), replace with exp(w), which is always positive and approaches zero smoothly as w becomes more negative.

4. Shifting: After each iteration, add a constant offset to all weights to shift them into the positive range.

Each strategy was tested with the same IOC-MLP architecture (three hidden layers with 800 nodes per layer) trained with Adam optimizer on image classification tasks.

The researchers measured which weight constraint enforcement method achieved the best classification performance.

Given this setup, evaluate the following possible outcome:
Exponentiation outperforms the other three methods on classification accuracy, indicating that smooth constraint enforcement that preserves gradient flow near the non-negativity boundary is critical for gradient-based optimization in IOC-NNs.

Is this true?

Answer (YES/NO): YES